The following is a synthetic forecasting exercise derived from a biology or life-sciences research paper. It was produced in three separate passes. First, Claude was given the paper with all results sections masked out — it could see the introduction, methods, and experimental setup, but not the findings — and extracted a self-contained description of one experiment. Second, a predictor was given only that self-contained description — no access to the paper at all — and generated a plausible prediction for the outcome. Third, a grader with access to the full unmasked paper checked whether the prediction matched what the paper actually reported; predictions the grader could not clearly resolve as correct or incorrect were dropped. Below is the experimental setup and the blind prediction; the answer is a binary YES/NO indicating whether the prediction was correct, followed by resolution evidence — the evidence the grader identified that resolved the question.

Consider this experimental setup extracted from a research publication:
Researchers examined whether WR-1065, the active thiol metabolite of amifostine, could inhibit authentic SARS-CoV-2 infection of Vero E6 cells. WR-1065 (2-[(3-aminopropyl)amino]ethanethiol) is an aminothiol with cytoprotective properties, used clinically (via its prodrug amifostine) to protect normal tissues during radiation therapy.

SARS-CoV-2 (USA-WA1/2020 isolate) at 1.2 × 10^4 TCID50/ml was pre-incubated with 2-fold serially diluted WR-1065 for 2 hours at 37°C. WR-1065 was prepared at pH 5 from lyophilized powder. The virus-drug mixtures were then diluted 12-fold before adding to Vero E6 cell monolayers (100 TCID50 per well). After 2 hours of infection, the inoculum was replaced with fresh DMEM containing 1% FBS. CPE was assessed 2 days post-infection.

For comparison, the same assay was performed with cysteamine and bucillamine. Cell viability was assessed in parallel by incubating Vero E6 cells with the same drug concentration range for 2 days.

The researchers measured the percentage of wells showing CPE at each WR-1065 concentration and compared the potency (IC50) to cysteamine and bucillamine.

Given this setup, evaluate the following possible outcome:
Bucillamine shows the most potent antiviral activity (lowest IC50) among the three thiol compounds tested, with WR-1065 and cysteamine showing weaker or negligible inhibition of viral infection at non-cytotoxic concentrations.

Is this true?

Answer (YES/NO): NO